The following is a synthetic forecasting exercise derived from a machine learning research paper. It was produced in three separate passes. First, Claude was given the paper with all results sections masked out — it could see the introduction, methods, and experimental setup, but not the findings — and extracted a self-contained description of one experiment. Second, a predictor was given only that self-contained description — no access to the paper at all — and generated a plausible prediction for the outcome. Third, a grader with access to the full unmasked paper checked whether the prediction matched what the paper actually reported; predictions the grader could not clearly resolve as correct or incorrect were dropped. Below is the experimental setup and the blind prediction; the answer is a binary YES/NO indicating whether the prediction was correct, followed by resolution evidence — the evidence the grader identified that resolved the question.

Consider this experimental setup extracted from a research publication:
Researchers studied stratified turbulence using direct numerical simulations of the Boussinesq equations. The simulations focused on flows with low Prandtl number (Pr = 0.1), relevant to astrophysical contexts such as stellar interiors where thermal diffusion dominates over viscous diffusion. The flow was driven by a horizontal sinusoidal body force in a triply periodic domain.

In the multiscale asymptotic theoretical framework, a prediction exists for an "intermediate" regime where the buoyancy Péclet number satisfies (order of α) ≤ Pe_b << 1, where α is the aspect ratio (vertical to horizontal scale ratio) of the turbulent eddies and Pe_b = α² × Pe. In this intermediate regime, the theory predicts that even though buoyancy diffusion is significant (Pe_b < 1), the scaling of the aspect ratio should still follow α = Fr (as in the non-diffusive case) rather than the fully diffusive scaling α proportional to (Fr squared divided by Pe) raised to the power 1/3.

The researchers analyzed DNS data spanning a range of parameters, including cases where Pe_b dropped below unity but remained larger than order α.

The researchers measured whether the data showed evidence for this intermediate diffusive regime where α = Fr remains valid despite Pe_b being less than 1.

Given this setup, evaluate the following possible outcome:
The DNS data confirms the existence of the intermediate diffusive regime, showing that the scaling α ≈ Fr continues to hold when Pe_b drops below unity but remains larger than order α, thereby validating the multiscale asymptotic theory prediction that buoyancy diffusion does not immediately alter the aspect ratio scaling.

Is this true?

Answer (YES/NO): NO